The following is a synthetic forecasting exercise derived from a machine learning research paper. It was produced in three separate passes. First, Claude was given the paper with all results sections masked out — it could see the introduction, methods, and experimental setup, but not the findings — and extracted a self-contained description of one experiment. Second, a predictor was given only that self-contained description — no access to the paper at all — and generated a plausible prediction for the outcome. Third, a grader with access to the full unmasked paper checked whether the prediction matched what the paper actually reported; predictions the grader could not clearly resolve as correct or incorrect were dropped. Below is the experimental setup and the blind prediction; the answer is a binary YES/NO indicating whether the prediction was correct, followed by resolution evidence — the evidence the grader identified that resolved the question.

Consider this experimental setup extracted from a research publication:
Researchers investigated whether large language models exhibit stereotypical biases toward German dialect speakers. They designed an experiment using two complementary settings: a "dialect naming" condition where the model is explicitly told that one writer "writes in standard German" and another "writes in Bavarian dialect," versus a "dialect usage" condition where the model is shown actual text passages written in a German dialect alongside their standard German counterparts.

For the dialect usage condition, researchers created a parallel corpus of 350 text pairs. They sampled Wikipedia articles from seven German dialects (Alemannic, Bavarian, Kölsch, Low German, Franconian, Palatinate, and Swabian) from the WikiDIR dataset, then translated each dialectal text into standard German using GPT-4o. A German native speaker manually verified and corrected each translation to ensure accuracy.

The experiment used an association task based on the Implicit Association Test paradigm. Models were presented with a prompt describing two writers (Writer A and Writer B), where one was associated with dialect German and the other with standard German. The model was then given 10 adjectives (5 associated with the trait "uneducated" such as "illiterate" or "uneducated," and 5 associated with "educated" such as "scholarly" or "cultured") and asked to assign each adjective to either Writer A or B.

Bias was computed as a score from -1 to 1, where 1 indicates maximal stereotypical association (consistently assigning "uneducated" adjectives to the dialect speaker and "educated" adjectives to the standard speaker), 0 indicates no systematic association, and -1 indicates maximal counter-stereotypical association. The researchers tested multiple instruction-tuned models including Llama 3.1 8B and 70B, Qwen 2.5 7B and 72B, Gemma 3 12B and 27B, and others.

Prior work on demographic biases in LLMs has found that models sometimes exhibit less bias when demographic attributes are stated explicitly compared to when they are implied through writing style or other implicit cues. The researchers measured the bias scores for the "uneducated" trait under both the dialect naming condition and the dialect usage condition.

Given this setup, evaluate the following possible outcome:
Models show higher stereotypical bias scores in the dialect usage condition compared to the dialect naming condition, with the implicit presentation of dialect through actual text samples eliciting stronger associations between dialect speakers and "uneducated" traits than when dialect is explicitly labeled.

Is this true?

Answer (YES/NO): NO